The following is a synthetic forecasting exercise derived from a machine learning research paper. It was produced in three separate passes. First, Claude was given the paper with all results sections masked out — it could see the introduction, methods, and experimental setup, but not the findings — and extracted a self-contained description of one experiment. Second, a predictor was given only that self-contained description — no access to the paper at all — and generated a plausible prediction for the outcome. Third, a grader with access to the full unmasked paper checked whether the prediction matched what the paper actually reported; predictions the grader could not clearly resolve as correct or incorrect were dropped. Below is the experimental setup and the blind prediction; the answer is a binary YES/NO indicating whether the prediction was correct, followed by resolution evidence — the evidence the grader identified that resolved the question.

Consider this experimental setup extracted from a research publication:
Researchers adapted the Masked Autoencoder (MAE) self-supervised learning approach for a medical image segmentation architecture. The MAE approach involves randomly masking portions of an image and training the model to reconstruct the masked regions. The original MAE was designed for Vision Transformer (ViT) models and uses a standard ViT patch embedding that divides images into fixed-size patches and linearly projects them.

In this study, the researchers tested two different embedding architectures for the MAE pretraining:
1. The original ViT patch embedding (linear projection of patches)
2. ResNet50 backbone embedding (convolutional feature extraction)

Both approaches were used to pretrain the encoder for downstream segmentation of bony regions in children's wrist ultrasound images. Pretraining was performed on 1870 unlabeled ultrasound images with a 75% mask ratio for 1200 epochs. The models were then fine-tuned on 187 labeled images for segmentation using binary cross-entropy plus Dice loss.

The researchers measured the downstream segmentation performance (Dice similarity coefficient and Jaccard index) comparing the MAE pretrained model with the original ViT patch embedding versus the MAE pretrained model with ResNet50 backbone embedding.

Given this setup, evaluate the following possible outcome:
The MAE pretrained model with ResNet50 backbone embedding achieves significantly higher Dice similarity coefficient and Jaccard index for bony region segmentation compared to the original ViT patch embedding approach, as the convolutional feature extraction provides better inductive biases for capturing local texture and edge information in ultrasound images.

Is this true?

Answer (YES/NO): NO